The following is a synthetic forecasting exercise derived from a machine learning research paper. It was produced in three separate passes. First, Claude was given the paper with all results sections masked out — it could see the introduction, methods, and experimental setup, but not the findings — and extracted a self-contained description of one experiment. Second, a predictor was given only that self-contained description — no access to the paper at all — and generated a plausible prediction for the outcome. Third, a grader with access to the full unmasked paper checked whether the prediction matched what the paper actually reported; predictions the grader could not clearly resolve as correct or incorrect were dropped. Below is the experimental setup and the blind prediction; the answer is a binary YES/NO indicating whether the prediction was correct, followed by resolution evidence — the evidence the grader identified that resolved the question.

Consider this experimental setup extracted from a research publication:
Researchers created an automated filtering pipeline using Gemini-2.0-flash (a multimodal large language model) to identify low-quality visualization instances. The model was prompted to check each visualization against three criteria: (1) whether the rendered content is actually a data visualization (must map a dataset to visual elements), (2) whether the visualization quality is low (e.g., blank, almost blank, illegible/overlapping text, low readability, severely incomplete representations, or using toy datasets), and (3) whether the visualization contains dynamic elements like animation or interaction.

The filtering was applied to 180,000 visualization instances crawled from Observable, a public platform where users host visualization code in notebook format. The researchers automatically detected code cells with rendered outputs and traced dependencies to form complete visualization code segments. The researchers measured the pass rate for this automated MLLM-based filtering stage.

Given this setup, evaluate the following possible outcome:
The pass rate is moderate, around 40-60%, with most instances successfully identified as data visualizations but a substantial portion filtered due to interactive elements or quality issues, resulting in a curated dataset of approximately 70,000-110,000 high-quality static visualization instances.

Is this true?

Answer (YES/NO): NO